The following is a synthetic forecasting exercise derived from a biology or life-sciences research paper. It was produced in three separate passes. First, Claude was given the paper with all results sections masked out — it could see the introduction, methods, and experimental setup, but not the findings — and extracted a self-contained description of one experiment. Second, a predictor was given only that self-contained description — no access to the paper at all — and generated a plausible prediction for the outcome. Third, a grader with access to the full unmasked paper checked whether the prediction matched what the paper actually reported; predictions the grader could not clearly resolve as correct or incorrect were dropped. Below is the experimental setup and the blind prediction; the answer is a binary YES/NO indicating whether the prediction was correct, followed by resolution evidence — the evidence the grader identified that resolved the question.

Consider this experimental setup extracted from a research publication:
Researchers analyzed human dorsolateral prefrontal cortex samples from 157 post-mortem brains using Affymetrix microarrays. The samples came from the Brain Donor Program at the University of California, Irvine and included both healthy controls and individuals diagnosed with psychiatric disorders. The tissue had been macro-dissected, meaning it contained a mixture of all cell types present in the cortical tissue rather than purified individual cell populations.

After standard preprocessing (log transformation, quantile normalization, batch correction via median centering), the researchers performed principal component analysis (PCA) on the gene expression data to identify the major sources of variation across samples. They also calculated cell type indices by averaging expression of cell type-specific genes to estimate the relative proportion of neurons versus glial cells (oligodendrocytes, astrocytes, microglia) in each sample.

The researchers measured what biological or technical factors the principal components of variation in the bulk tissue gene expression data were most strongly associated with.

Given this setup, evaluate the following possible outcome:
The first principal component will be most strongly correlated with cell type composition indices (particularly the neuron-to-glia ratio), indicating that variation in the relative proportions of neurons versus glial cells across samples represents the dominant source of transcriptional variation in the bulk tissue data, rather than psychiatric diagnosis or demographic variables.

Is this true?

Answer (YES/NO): YES